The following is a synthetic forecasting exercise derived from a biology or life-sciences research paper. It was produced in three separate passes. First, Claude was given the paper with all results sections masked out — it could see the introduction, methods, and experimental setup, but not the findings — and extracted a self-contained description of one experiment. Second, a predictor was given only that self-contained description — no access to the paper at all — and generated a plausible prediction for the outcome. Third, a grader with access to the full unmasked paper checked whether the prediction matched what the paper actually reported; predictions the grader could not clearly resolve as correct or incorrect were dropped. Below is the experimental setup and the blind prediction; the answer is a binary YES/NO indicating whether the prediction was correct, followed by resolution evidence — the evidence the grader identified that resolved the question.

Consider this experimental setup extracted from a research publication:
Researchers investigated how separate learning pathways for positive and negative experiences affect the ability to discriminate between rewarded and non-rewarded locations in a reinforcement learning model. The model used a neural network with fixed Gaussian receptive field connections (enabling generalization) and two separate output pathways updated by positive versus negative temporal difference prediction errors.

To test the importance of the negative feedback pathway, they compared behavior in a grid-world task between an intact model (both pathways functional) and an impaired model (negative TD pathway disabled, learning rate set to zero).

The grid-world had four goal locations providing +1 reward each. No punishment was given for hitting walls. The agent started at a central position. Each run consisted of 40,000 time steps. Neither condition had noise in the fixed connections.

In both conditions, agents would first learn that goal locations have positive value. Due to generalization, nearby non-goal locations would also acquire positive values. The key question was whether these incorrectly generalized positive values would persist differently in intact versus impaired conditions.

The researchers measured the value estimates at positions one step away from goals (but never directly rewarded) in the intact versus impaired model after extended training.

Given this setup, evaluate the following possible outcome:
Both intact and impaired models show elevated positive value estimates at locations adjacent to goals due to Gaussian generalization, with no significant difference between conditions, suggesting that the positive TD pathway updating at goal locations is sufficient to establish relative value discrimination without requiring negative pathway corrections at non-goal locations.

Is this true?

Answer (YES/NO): NO